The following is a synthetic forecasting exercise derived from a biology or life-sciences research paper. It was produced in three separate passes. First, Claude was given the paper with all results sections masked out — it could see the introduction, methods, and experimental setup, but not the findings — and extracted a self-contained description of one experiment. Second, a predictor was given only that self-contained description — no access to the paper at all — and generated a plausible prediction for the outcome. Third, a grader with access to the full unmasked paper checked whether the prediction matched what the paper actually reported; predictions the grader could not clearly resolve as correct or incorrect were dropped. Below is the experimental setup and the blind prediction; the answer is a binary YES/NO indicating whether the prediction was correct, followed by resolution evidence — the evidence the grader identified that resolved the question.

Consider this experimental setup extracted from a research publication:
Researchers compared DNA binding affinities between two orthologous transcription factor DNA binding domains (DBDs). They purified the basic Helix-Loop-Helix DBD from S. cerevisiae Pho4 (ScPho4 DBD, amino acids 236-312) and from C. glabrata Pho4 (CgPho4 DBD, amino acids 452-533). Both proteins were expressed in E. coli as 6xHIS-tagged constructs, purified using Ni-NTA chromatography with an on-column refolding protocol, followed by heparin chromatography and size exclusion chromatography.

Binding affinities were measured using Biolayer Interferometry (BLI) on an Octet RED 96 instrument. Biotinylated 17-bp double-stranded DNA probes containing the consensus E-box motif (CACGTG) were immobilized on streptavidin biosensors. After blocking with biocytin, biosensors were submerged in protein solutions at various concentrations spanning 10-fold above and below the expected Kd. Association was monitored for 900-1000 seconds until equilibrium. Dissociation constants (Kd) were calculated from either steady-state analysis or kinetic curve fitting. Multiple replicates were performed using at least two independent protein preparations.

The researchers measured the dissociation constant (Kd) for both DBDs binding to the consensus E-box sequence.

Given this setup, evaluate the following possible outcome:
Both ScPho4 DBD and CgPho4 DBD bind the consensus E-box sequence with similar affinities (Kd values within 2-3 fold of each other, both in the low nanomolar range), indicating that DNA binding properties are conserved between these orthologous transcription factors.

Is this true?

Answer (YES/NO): NO